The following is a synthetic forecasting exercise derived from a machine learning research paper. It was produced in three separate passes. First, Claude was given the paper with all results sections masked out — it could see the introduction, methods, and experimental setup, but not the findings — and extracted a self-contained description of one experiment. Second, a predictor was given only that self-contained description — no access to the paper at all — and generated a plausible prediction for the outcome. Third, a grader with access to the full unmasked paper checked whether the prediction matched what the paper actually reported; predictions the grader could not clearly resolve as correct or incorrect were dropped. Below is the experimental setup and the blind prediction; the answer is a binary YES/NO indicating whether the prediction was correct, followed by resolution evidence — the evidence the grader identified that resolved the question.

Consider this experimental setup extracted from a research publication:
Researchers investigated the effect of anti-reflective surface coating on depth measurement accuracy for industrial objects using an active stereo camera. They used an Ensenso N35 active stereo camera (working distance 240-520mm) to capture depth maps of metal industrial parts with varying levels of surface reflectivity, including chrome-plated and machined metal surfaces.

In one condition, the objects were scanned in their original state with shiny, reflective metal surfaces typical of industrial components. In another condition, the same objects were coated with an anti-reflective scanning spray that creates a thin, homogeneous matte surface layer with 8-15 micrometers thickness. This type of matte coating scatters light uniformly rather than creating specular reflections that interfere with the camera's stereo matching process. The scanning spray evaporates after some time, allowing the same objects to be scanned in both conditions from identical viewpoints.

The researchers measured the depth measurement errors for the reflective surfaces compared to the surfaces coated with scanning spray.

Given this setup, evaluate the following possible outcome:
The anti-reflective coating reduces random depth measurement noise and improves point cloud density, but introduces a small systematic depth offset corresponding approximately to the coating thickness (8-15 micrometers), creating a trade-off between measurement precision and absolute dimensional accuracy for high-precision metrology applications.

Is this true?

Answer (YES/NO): NO